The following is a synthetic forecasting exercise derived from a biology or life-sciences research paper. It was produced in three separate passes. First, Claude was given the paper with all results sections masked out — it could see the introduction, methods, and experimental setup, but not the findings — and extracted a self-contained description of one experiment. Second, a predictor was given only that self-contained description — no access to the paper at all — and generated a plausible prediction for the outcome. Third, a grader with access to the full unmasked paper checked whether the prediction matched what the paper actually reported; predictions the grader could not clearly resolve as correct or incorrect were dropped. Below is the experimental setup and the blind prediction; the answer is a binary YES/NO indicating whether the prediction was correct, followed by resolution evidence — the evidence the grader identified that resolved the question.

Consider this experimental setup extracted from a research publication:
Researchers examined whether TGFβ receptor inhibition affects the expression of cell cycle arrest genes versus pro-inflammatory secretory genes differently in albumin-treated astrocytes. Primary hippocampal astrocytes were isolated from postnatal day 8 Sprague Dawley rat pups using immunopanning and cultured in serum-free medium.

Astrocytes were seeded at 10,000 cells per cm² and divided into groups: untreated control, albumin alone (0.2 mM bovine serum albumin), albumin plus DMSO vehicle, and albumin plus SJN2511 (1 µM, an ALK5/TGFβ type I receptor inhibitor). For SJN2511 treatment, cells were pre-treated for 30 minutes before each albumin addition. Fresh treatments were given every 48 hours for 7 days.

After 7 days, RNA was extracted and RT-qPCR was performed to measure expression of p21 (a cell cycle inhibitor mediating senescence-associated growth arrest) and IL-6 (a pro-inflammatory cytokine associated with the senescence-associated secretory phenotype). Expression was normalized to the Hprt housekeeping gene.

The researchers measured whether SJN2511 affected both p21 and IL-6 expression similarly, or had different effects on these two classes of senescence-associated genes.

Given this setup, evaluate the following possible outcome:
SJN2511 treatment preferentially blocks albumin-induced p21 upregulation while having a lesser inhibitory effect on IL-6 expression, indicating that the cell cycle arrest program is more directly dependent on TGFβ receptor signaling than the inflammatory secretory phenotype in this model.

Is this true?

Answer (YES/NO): NO